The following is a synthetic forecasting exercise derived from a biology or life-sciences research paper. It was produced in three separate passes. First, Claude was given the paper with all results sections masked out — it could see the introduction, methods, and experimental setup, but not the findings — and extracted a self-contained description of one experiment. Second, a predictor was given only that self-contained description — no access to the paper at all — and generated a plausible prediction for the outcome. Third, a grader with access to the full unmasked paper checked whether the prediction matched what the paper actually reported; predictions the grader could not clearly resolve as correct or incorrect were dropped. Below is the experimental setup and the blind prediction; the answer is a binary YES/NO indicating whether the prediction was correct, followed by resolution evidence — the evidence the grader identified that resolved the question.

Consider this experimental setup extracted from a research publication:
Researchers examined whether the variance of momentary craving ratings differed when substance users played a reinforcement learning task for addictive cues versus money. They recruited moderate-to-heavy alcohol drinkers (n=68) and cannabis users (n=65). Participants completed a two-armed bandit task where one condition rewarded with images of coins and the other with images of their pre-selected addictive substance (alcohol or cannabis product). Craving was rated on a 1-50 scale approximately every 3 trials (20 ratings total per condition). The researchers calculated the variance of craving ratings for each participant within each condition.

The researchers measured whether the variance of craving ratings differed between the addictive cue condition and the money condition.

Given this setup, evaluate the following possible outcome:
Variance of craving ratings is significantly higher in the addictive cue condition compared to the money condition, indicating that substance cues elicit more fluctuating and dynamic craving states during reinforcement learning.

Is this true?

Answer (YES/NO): NO